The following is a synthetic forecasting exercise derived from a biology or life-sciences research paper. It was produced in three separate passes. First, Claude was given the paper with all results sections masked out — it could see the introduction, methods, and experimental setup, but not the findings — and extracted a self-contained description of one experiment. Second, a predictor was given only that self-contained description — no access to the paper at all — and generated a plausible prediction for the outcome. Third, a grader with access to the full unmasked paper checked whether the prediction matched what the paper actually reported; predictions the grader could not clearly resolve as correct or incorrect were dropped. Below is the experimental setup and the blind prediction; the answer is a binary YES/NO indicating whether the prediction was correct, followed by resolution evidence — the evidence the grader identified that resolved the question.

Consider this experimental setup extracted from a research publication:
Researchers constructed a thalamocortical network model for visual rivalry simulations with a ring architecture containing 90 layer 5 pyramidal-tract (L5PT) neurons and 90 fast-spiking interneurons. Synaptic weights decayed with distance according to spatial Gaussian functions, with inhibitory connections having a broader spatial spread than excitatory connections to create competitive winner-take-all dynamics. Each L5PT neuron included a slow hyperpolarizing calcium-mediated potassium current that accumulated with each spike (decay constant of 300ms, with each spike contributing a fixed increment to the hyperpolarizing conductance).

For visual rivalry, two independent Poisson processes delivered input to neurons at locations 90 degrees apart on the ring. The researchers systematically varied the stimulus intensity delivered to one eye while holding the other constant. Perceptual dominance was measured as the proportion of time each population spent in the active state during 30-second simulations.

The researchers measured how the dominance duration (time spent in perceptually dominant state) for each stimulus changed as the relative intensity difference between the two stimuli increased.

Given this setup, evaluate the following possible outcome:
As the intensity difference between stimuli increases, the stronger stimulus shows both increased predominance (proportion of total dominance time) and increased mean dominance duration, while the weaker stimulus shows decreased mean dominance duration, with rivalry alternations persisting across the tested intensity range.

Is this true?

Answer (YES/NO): YES